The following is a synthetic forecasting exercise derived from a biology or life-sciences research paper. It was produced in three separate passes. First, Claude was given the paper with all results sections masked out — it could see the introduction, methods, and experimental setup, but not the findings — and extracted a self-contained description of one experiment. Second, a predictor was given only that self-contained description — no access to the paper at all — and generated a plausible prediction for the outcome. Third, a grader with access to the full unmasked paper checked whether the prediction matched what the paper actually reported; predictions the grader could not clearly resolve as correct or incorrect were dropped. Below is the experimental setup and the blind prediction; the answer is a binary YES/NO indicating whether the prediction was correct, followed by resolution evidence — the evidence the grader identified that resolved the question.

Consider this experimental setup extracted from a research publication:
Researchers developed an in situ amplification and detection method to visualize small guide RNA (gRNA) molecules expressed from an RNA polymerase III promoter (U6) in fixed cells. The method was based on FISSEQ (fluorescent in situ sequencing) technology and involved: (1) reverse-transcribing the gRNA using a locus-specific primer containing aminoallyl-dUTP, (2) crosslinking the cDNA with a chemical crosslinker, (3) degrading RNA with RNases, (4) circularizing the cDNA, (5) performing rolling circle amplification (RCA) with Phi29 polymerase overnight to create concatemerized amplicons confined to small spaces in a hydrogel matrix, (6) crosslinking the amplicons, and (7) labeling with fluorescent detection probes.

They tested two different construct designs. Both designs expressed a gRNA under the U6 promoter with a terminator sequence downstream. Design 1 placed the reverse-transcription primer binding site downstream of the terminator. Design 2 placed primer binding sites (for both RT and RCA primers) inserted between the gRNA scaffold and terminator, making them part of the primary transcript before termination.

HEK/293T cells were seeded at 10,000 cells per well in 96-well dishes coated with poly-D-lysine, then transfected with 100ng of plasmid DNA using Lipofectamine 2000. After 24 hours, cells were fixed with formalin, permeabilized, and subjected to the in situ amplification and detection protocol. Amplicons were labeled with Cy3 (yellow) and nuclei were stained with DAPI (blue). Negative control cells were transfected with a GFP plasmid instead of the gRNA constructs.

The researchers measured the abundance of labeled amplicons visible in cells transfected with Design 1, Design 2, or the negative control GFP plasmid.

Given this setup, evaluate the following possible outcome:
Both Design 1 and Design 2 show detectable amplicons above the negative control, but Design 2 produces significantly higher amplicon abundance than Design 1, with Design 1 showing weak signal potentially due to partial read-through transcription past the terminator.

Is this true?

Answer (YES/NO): NO